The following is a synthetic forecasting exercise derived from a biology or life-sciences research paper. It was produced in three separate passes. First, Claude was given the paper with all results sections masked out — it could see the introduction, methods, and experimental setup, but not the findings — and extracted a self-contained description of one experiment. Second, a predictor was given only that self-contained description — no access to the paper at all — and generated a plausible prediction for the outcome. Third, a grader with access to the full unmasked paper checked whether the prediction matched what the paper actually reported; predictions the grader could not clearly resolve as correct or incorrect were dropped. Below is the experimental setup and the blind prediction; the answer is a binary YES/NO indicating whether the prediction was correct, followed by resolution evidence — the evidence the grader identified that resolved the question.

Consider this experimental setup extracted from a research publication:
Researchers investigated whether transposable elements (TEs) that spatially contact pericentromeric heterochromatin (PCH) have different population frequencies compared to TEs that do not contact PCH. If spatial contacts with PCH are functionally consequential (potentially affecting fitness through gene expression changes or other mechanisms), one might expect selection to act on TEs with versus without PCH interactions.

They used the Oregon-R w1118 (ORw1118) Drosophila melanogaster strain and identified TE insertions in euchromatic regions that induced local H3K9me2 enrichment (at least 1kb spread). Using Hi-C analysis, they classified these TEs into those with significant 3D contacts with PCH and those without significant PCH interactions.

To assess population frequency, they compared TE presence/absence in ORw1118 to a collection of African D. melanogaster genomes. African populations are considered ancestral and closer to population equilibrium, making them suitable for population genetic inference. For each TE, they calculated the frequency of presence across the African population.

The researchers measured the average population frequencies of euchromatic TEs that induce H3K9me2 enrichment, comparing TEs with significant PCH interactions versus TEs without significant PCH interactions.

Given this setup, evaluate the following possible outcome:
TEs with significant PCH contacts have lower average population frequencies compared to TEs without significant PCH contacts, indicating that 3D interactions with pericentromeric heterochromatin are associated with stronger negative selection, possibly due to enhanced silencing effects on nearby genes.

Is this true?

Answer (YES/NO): YES